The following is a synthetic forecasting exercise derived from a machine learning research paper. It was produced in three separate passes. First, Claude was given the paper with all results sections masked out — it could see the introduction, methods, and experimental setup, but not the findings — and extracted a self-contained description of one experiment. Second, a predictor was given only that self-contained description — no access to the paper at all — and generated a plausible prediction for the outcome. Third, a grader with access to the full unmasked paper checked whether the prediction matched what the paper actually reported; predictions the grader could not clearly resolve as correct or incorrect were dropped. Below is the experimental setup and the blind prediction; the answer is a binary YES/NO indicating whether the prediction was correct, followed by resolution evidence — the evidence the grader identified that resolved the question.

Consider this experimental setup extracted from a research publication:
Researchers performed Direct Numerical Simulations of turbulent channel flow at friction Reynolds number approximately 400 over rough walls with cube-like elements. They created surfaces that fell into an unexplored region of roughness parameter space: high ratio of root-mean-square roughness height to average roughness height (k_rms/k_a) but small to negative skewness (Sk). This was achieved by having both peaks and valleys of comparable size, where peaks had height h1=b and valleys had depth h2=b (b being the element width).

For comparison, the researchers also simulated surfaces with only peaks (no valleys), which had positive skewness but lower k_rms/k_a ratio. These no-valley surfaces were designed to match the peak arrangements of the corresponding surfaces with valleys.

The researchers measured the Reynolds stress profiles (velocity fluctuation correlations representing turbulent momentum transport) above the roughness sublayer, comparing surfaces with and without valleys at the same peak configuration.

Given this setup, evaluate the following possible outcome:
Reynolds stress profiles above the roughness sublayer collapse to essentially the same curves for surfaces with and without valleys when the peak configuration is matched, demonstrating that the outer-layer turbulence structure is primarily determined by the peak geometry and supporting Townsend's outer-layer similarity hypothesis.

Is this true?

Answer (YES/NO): NO